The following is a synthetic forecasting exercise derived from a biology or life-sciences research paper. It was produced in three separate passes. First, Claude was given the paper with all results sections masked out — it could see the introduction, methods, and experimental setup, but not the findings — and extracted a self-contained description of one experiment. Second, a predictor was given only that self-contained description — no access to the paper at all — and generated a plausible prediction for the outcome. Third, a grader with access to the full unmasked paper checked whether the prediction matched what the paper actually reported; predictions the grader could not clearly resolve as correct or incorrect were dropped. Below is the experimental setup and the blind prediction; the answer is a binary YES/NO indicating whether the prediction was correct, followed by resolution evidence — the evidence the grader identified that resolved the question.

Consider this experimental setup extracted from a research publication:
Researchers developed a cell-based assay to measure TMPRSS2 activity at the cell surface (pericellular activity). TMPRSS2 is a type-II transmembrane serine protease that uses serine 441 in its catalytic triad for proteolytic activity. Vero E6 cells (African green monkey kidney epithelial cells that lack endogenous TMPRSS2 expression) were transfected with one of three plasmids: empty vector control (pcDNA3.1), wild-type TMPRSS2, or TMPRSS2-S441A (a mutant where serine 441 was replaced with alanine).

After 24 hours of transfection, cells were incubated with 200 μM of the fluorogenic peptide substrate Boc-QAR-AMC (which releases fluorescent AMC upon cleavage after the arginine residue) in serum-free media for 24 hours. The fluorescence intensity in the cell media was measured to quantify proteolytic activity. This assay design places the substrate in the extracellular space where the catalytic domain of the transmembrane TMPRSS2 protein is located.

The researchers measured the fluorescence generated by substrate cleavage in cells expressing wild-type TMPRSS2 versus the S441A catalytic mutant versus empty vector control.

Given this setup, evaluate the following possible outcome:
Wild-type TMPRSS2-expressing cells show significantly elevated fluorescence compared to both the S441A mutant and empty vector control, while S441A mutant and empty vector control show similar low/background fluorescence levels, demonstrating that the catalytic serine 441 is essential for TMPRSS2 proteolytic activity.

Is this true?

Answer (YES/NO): YES